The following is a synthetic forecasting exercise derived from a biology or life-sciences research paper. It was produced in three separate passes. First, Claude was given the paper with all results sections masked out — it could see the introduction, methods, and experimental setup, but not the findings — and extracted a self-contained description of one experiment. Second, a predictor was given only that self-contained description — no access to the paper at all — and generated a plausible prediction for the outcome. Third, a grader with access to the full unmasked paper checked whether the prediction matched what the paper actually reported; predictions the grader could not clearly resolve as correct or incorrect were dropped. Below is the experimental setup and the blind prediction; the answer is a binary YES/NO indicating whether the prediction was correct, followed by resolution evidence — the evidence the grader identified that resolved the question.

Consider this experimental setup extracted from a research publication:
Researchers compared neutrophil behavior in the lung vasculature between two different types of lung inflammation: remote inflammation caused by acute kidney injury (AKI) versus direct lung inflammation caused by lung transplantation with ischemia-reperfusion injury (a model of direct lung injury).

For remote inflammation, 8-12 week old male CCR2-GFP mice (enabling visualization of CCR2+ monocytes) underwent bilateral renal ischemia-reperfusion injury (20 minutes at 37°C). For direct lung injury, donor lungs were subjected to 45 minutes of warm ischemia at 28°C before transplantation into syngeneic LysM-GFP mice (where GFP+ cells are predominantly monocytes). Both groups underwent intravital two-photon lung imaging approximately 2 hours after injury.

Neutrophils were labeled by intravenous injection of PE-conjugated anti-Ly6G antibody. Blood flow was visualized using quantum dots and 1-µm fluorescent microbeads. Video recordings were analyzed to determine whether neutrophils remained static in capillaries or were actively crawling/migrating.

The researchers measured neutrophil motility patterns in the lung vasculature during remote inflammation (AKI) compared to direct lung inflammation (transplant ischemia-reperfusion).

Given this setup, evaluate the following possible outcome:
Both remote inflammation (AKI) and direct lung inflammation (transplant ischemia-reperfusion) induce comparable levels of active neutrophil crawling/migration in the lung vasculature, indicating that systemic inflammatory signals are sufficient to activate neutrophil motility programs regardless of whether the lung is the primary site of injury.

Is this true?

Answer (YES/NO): NO